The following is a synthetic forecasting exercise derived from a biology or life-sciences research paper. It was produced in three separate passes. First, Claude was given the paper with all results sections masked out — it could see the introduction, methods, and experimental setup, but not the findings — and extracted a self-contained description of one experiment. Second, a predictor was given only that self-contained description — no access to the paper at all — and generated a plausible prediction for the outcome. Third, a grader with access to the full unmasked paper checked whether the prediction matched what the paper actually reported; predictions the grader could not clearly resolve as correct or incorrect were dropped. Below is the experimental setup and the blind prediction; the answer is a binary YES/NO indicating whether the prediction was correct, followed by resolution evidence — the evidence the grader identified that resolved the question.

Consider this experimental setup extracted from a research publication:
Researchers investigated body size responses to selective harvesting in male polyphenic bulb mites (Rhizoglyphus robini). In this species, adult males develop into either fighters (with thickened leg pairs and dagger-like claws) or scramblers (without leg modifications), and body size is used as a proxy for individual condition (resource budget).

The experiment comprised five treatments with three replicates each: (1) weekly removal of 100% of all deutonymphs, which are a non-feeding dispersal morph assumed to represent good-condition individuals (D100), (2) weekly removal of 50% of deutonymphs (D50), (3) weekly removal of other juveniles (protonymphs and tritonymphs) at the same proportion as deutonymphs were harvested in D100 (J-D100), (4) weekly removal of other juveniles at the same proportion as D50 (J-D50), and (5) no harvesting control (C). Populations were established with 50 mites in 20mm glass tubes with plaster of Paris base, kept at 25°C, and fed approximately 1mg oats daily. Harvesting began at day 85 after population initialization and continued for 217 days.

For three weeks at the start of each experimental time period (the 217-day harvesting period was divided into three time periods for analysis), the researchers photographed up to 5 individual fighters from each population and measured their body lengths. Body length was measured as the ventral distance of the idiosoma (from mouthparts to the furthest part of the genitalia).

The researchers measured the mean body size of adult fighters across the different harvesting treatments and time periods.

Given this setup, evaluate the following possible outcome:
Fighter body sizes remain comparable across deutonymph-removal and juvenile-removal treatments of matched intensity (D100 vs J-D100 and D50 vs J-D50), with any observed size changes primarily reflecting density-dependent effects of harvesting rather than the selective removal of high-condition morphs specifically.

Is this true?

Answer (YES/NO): NO